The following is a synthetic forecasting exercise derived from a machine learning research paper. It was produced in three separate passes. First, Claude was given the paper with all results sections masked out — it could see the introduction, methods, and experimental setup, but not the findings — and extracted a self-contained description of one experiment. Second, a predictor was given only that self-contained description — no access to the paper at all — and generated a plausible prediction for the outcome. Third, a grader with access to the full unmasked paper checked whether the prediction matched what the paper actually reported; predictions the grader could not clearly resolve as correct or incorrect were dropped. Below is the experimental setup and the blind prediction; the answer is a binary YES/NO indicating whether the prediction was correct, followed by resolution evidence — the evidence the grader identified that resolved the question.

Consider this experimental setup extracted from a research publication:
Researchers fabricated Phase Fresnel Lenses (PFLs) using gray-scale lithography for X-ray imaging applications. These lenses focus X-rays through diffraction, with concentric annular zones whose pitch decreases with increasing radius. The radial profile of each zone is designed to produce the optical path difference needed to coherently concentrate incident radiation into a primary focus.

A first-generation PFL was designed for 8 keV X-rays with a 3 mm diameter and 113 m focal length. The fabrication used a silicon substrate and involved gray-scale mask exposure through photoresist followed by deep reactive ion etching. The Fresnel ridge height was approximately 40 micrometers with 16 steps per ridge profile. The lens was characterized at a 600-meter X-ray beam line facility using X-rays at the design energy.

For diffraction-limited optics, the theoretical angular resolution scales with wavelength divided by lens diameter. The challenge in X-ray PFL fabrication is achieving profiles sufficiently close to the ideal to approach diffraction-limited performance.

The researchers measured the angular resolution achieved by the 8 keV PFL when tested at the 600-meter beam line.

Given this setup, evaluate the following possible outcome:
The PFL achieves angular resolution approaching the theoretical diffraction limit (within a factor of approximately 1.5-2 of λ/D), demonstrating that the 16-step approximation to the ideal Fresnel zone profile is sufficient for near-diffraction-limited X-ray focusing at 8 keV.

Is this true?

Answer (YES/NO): YES